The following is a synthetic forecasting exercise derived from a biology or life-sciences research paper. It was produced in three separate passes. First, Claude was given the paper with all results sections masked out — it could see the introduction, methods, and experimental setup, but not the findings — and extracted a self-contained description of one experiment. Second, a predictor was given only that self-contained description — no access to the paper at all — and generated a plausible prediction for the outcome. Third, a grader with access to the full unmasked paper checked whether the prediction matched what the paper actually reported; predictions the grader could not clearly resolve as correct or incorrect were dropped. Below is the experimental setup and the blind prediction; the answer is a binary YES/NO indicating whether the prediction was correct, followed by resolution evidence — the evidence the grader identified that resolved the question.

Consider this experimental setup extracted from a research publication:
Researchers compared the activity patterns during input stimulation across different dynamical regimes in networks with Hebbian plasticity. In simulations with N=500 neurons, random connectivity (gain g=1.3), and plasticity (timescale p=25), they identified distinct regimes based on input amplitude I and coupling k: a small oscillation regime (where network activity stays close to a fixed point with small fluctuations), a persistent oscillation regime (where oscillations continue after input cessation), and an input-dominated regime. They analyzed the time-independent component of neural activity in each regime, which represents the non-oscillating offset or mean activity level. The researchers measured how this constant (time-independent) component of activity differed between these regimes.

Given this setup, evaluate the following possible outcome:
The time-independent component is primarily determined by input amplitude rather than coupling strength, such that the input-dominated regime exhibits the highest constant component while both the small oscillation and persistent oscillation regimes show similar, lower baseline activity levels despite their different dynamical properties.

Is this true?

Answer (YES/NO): NO